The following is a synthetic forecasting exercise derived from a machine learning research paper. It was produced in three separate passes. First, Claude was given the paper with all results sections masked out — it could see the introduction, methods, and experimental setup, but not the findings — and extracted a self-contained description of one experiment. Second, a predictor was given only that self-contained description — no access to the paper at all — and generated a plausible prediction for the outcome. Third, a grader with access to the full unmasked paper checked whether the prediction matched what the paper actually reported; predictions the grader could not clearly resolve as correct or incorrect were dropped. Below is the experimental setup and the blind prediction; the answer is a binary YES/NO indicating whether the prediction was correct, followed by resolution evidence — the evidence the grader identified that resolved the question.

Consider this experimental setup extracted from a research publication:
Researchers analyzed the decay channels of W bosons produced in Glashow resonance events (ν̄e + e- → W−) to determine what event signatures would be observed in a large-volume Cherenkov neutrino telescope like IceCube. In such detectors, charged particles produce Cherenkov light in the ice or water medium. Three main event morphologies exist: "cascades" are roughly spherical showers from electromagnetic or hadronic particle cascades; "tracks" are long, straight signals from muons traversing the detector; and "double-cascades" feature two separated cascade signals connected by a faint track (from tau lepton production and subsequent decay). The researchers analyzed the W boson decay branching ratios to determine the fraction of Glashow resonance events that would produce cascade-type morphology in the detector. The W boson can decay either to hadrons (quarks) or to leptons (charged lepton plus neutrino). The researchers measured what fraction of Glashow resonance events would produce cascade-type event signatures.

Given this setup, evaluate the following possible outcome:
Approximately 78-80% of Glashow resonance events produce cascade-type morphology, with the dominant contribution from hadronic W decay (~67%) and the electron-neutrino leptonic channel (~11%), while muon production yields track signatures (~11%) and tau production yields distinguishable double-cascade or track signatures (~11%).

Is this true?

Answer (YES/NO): NO